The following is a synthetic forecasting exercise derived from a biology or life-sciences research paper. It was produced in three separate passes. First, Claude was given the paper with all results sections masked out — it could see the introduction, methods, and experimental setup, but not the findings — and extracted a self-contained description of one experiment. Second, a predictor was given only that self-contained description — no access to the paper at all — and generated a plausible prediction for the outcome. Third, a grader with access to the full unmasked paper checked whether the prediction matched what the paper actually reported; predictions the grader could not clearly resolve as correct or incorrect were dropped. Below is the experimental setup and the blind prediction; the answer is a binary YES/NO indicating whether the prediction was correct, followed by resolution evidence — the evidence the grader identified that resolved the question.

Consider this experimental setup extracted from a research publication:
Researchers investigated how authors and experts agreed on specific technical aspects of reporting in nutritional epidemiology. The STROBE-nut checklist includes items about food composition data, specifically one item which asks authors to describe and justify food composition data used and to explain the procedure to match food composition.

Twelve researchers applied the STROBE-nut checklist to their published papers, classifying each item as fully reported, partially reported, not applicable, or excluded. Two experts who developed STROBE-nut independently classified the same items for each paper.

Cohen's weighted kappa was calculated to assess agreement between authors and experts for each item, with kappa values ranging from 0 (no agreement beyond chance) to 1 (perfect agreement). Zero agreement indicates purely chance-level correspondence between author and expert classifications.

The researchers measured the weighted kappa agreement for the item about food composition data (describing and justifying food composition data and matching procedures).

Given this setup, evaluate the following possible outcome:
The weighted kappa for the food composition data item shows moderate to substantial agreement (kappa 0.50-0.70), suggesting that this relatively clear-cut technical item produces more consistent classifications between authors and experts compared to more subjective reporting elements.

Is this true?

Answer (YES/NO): NO